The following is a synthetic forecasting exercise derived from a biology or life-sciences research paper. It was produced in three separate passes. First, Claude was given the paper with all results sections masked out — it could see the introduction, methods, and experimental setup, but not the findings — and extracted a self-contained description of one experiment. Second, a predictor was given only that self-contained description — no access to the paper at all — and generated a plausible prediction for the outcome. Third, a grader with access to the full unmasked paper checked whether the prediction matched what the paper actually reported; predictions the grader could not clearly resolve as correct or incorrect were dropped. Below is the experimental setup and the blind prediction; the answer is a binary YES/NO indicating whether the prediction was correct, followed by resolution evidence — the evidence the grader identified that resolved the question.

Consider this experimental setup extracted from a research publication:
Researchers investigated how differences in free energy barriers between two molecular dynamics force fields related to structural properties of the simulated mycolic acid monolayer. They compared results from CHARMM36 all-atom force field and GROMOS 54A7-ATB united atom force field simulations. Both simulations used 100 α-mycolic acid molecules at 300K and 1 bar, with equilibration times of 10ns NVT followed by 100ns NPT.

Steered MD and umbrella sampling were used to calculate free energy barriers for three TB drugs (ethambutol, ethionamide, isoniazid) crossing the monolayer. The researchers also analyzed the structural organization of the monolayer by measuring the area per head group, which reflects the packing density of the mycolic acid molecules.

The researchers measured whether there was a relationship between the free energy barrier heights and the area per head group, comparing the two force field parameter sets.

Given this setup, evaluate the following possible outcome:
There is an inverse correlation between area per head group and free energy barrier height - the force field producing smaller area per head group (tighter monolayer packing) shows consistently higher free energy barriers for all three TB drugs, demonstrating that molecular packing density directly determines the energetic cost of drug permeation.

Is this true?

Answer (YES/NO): NO